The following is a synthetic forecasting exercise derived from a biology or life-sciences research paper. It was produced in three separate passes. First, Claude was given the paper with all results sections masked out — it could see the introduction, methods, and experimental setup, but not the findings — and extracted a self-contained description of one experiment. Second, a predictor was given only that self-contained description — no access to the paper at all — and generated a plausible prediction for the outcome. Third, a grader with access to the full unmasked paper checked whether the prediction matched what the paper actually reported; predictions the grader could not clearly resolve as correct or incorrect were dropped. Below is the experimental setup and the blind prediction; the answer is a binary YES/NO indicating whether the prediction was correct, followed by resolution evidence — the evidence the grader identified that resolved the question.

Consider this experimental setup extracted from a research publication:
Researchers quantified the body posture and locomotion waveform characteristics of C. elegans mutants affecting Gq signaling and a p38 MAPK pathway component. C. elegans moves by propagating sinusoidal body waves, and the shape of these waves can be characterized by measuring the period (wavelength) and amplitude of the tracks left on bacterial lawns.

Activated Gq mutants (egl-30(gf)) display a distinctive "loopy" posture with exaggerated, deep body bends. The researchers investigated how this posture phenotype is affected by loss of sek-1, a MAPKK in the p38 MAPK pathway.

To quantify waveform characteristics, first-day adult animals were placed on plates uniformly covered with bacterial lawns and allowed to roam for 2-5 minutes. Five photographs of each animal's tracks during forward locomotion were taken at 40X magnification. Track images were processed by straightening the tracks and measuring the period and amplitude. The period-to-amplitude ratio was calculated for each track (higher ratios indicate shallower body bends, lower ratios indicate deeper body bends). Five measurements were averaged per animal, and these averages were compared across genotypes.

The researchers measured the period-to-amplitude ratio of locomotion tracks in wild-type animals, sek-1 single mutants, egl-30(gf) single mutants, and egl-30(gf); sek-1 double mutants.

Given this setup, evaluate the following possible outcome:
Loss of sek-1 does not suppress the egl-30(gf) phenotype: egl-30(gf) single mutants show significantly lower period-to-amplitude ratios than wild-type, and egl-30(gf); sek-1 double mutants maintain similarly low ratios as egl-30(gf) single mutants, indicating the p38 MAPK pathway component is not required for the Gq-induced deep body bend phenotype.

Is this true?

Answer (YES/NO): NO